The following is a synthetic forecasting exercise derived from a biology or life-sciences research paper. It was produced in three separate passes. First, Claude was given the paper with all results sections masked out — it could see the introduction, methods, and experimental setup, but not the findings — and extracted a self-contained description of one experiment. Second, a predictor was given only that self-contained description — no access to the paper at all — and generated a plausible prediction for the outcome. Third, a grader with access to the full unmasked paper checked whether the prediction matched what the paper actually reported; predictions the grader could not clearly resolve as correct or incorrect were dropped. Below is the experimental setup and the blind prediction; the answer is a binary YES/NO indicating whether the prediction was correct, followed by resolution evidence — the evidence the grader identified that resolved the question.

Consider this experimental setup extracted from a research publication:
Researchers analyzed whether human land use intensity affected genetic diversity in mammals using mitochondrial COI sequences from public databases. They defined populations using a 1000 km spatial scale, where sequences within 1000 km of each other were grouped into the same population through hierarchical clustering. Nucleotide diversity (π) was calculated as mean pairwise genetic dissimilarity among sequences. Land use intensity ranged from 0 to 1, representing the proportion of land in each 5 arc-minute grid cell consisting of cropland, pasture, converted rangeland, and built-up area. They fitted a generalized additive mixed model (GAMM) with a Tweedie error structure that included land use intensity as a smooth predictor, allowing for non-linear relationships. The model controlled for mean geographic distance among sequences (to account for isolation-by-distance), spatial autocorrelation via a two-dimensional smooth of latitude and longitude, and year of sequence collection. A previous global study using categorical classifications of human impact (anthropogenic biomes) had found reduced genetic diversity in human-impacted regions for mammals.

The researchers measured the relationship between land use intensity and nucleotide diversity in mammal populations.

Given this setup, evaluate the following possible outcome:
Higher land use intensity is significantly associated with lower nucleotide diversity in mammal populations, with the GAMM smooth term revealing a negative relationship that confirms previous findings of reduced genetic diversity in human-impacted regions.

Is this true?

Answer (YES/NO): NO